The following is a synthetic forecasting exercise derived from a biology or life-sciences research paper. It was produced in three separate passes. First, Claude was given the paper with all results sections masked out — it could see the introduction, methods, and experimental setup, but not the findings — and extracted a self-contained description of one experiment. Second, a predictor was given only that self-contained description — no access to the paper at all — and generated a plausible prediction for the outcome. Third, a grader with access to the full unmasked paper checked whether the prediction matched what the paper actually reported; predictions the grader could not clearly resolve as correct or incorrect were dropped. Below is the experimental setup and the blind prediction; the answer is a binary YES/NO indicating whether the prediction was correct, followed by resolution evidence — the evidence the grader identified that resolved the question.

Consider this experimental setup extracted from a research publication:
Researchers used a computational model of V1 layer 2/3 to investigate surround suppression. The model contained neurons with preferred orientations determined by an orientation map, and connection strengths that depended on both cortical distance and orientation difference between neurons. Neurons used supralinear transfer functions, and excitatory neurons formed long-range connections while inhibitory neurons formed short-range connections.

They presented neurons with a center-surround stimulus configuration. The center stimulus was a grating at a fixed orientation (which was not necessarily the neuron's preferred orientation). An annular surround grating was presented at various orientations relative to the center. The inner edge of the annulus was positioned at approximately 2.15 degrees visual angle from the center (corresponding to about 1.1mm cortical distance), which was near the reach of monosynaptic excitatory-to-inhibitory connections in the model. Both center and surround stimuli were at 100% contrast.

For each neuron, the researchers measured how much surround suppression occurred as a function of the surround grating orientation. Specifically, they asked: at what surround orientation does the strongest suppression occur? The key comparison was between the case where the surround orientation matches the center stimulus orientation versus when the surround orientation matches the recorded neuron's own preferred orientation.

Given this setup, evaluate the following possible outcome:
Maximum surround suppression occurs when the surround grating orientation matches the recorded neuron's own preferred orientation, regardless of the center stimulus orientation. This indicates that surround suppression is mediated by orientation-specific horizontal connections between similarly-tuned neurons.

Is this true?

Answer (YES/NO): NO